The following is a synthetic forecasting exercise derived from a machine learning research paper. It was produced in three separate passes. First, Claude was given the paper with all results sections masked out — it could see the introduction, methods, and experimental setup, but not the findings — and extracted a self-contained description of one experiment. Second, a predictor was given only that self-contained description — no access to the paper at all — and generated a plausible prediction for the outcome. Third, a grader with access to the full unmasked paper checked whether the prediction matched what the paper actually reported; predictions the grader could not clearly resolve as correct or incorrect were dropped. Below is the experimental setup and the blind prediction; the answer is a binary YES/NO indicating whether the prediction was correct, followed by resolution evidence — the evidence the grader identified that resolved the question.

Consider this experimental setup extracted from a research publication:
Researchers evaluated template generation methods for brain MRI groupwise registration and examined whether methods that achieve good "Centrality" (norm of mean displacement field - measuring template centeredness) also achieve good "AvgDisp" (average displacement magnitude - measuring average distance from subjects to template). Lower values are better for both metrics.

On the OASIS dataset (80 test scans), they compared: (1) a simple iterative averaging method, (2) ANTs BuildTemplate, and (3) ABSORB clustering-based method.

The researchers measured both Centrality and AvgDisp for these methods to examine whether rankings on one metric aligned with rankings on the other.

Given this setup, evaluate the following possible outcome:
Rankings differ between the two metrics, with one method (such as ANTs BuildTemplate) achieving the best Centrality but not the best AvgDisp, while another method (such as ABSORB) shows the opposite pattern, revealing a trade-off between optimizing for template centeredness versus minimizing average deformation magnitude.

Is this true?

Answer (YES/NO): NO